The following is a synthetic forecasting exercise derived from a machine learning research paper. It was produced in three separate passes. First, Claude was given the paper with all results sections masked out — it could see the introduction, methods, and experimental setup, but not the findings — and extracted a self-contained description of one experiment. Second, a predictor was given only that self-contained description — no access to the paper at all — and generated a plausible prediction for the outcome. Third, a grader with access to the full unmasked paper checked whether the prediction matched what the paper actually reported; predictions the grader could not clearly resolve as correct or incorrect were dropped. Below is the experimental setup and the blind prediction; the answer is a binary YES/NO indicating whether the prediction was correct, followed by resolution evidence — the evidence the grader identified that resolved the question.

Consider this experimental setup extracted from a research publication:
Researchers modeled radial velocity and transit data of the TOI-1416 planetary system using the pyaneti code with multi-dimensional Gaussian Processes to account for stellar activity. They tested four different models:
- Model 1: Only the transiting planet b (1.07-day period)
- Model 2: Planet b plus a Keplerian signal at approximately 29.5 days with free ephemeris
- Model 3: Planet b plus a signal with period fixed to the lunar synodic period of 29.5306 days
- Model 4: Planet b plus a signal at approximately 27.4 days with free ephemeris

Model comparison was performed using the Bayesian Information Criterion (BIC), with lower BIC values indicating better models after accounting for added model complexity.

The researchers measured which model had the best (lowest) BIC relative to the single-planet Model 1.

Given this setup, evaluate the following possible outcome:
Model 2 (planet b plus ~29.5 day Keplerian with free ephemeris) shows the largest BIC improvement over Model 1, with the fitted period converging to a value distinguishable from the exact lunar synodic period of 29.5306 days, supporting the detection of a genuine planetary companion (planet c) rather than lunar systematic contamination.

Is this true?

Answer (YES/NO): NO